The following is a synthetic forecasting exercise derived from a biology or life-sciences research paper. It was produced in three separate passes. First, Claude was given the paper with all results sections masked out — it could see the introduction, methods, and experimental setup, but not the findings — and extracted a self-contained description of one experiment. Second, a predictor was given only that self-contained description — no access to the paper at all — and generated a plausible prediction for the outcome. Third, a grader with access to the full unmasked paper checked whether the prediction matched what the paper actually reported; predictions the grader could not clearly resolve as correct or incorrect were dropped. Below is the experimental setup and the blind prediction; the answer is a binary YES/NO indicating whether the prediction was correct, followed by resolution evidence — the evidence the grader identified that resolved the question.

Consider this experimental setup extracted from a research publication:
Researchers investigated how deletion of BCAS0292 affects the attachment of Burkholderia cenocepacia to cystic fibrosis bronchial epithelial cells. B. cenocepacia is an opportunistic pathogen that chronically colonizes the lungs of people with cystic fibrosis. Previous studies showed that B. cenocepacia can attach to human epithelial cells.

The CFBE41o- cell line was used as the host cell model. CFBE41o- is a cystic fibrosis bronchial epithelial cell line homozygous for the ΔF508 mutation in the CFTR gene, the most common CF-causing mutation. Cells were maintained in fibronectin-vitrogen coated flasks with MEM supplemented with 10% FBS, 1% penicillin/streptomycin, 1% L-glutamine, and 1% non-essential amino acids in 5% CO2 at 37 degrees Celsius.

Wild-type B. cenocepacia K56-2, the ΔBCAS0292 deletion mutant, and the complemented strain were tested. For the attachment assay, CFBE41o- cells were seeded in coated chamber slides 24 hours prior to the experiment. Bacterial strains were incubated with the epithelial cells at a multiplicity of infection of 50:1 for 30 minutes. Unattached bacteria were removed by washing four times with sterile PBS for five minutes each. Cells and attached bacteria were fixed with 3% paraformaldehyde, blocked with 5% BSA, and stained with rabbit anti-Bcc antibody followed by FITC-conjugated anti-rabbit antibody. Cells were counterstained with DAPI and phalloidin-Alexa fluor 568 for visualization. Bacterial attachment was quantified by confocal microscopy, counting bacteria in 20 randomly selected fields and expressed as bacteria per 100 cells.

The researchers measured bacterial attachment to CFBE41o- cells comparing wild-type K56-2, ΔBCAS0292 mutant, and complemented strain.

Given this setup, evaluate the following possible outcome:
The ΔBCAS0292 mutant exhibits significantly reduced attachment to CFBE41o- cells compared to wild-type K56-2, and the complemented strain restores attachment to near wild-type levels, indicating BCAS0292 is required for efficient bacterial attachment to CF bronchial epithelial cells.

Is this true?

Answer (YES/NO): YES